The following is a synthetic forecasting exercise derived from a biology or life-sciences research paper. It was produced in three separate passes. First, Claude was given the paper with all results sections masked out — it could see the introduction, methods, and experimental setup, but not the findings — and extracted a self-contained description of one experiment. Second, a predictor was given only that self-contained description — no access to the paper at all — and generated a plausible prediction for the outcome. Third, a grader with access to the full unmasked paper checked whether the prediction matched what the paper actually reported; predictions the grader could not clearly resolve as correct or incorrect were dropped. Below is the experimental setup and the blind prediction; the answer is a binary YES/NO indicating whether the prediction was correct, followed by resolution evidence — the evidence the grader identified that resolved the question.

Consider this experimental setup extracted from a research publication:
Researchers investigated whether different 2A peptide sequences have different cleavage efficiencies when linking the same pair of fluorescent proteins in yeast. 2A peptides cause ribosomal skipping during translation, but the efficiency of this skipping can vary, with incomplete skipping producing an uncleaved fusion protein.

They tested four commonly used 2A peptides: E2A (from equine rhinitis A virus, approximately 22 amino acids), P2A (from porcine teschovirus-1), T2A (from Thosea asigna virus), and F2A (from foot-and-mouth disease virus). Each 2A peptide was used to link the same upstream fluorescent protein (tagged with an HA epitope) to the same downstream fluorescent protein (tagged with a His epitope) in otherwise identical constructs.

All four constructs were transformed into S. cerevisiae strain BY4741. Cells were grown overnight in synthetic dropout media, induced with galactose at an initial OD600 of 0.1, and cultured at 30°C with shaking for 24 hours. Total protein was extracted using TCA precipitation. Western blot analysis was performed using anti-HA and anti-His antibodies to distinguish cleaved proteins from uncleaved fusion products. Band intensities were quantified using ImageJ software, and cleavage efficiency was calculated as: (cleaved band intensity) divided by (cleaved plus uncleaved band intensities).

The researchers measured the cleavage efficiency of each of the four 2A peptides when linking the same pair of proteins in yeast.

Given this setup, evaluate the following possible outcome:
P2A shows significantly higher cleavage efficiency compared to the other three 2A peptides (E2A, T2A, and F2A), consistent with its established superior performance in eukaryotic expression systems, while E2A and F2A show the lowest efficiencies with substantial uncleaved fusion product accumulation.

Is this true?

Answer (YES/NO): NO